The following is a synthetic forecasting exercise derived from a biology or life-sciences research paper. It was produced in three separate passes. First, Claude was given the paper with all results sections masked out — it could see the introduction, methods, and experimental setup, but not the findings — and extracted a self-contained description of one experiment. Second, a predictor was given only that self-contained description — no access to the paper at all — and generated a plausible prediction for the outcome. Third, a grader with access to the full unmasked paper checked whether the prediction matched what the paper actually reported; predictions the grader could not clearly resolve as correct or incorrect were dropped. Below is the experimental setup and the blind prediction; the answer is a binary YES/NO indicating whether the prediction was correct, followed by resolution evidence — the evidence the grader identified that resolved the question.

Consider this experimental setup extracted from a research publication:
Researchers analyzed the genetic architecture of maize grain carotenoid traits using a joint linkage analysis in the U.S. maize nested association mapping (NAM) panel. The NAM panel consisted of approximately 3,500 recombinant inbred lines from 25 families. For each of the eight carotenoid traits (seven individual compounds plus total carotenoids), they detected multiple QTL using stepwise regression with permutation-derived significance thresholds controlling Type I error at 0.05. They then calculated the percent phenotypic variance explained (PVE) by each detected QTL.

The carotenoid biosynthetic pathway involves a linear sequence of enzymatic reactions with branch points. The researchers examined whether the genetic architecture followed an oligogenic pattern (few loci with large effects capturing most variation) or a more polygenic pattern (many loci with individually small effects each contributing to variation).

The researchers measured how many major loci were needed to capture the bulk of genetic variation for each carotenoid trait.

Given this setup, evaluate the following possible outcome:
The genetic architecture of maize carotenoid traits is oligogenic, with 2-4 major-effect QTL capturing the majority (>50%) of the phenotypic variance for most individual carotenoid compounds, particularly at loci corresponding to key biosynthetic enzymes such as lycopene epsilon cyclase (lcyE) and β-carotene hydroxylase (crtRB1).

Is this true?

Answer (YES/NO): YES